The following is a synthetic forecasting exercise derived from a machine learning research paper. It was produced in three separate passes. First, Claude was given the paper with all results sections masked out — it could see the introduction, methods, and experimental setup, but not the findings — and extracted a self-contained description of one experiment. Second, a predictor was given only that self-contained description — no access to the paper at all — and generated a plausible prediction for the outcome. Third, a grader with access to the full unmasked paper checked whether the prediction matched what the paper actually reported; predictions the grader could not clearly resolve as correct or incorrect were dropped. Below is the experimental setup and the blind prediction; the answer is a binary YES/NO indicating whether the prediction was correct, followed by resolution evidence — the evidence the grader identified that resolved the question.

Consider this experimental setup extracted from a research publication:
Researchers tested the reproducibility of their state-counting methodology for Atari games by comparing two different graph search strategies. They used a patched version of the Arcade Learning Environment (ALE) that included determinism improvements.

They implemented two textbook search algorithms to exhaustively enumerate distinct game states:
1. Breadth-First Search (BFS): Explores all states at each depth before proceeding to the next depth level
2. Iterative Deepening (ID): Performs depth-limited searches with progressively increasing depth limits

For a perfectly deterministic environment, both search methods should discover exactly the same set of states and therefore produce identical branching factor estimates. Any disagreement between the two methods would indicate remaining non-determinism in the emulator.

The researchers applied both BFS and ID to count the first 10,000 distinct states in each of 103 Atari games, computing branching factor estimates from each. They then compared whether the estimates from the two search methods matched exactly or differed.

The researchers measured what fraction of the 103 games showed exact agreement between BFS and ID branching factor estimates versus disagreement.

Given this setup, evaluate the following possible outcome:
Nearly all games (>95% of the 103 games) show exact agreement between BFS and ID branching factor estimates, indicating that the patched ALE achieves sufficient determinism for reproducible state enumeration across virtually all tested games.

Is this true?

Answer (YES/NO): NO